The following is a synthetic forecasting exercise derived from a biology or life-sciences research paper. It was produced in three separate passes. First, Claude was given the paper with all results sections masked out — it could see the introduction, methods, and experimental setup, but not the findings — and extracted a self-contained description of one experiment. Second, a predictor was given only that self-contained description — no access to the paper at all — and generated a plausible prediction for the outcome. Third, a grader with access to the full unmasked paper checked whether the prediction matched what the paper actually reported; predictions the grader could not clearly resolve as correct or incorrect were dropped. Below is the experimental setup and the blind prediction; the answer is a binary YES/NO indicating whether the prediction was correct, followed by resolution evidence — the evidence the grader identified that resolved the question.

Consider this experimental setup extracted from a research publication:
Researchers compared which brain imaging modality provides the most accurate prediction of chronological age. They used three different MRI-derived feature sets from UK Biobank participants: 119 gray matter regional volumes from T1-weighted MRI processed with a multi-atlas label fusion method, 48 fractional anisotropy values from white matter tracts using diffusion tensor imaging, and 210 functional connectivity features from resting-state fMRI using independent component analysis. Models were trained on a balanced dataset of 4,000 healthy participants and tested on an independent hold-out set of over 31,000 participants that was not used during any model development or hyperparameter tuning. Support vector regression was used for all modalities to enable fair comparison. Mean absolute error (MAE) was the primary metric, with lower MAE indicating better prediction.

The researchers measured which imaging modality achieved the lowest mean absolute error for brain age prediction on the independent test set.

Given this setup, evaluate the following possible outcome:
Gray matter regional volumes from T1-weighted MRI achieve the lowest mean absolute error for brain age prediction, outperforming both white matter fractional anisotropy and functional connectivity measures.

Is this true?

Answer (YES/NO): YES